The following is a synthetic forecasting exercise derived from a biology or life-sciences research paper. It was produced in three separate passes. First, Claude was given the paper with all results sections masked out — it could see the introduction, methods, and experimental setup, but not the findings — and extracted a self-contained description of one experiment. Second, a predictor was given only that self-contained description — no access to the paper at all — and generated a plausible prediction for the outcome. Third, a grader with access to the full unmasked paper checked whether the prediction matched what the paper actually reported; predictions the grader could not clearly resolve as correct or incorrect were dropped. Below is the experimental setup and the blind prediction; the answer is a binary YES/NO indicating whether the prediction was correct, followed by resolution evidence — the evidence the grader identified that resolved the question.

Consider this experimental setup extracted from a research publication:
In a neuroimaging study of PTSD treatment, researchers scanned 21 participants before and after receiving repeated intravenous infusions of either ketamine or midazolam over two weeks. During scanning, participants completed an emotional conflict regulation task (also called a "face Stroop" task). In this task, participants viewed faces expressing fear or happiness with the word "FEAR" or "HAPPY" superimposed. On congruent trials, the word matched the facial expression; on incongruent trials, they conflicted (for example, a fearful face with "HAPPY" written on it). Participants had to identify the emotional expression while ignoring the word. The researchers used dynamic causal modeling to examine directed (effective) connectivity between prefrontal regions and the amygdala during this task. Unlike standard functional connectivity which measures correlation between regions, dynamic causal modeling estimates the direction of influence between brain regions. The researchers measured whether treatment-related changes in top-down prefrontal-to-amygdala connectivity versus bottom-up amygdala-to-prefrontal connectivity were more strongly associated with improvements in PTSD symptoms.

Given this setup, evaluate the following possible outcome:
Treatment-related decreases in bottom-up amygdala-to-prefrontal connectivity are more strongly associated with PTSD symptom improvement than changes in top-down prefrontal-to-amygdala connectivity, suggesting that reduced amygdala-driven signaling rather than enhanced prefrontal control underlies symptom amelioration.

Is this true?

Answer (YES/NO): NO